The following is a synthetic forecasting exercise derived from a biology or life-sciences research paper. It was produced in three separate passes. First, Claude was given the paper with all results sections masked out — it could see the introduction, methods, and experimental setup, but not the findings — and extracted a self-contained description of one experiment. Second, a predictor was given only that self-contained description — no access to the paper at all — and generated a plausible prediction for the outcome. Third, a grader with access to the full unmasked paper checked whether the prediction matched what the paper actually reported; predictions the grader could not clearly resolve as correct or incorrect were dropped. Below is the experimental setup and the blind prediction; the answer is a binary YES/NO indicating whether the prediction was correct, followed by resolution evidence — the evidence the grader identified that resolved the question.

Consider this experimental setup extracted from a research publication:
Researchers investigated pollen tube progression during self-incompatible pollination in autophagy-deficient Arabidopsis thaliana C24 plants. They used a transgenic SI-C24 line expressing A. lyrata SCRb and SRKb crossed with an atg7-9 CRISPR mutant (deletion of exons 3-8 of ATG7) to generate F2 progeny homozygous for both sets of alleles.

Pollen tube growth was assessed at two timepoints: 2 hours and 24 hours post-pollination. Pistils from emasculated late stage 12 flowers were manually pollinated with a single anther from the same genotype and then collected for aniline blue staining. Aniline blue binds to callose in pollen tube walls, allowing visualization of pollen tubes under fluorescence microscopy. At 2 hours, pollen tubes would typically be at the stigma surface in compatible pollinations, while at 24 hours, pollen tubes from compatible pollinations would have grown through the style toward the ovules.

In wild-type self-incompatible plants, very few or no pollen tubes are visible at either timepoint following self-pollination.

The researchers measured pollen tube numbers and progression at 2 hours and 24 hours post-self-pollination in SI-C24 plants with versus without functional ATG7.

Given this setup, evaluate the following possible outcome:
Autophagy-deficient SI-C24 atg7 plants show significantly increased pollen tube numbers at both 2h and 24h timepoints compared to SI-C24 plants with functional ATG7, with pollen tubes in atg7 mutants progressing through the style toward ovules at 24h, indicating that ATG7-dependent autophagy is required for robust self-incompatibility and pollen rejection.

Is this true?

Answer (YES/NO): NO